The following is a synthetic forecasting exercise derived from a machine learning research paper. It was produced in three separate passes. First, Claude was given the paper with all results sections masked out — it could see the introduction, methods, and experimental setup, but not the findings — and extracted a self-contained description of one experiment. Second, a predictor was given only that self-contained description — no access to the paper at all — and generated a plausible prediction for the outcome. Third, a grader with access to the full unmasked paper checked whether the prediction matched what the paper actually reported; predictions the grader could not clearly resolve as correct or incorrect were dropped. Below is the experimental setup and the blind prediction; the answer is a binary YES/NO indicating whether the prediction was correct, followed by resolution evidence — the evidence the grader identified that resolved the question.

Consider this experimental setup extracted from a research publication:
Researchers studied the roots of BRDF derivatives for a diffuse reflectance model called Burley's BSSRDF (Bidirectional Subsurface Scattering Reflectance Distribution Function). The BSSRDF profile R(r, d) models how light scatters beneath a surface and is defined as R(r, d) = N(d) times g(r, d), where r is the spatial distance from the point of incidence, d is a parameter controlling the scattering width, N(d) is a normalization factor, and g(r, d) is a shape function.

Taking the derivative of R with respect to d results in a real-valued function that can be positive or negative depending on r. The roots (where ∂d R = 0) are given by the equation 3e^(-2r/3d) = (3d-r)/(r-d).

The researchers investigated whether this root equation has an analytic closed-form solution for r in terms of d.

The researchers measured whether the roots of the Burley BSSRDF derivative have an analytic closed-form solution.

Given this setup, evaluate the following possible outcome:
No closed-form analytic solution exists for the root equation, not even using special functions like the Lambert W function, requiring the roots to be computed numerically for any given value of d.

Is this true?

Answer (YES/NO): YES